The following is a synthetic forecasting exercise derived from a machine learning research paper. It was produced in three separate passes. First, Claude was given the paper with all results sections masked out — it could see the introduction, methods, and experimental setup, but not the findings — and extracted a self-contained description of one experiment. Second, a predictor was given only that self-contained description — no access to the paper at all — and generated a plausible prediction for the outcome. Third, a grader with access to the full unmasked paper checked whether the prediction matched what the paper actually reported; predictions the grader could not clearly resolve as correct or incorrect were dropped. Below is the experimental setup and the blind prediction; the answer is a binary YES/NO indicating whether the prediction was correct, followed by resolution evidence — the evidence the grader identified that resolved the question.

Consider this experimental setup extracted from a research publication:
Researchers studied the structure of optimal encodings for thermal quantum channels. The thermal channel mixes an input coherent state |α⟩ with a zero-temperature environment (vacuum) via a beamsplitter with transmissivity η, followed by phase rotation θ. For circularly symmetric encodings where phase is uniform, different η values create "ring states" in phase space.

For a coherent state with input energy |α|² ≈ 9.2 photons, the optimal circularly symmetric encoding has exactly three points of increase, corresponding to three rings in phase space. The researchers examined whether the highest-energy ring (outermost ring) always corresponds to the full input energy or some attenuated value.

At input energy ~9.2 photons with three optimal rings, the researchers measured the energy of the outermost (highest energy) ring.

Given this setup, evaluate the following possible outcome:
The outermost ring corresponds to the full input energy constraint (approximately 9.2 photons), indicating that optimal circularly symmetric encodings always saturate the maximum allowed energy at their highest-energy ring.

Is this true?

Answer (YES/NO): YES